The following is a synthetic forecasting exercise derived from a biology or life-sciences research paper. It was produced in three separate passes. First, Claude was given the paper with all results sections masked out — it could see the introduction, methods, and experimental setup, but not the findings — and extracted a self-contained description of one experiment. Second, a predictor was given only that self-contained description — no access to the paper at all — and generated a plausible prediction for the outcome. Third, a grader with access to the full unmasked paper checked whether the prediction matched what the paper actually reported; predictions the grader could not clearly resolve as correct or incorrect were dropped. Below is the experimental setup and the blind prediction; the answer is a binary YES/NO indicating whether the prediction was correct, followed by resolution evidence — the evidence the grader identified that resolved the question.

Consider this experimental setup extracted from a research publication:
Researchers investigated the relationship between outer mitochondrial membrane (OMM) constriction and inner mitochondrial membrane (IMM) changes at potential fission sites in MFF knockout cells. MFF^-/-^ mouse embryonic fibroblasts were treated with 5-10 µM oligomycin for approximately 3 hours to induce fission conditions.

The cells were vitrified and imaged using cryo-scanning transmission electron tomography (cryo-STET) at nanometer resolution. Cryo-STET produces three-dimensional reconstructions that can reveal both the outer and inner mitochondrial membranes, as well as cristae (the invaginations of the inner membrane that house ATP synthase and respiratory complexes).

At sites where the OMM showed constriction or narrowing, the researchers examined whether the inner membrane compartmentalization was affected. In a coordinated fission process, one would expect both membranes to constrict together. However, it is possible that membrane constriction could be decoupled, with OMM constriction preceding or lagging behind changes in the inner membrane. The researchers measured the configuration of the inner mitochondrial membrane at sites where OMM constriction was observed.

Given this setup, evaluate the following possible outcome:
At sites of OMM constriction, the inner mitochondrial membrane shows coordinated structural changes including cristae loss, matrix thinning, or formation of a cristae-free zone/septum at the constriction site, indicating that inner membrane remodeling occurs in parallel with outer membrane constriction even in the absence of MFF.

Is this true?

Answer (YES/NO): NO